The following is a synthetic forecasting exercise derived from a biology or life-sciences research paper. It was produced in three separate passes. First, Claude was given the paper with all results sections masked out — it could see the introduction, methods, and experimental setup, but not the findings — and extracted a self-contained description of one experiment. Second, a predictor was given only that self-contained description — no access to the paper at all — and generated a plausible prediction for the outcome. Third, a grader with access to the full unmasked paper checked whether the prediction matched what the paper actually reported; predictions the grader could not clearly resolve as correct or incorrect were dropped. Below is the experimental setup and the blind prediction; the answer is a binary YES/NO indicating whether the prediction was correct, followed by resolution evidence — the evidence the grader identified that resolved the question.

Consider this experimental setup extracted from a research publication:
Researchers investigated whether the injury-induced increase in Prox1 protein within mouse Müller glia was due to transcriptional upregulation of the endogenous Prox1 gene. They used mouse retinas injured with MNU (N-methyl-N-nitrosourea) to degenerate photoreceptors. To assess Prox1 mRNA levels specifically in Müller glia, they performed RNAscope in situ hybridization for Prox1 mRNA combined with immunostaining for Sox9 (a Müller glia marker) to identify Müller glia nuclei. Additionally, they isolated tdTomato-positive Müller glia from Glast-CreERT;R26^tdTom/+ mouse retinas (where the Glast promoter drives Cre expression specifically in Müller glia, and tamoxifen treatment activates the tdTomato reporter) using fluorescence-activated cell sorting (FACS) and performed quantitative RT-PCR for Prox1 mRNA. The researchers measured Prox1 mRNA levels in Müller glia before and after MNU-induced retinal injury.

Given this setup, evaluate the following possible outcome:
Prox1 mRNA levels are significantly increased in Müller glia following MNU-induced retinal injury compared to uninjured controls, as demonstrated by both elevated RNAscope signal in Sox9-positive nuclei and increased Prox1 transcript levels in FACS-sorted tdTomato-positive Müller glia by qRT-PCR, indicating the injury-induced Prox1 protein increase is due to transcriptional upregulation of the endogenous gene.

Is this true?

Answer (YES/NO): NO